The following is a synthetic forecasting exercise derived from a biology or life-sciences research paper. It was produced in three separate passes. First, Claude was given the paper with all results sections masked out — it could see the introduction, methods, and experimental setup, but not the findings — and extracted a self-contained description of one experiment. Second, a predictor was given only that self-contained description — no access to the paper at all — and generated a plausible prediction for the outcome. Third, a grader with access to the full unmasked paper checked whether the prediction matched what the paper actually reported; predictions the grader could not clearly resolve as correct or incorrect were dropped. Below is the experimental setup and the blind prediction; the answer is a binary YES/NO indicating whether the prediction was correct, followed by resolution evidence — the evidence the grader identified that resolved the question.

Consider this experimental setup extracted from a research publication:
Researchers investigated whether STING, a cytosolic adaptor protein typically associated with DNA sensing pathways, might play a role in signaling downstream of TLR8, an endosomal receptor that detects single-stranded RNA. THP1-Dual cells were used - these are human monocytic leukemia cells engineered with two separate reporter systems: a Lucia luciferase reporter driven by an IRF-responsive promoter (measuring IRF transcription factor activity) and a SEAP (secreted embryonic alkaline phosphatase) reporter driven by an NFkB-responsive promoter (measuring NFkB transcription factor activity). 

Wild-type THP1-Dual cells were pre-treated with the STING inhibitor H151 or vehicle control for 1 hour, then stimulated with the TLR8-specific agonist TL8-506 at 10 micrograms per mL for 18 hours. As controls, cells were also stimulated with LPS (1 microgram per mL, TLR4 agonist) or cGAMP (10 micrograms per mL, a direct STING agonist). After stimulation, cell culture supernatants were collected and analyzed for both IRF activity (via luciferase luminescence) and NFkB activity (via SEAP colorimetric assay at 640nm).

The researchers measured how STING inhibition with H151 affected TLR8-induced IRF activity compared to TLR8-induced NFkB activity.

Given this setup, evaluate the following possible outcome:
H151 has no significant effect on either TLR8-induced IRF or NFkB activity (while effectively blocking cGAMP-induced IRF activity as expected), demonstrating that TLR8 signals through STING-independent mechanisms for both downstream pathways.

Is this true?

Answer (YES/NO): NO